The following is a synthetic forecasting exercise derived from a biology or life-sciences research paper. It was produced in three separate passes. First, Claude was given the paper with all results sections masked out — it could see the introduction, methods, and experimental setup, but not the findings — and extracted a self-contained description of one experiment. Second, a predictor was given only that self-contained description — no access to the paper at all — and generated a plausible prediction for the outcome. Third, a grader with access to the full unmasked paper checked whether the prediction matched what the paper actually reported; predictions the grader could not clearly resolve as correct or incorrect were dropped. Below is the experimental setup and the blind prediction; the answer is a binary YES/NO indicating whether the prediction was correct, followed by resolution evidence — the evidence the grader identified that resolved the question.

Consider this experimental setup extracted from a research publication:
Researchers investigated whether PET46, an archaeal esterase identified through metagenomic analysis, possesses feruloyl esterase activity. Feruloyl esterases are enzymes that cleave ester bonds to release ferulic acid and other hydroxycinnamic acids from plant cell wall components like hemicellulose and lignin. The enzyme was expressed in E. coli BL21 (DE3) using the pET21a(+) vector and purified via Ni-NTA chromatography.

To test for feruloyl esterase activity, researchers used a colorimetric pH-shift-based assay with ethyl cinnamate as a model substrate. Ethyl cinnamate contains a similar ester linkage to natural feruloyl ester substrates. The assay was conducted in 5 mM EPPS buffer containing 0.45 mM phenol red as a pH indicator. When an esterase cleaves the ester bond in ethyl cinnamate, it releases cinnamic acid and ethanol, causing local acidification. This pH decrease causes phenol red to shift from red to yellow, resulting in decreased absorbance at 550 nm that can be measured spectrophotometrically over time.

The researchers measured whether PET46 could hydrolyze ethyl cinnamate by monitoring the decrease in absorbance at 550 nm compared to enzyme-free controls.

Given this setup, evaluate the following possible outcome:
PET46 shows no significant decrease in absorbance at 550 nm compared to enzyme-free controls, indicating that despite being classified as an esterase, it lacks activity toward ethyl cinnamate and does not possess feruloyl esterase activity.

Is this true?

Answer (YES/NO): NO